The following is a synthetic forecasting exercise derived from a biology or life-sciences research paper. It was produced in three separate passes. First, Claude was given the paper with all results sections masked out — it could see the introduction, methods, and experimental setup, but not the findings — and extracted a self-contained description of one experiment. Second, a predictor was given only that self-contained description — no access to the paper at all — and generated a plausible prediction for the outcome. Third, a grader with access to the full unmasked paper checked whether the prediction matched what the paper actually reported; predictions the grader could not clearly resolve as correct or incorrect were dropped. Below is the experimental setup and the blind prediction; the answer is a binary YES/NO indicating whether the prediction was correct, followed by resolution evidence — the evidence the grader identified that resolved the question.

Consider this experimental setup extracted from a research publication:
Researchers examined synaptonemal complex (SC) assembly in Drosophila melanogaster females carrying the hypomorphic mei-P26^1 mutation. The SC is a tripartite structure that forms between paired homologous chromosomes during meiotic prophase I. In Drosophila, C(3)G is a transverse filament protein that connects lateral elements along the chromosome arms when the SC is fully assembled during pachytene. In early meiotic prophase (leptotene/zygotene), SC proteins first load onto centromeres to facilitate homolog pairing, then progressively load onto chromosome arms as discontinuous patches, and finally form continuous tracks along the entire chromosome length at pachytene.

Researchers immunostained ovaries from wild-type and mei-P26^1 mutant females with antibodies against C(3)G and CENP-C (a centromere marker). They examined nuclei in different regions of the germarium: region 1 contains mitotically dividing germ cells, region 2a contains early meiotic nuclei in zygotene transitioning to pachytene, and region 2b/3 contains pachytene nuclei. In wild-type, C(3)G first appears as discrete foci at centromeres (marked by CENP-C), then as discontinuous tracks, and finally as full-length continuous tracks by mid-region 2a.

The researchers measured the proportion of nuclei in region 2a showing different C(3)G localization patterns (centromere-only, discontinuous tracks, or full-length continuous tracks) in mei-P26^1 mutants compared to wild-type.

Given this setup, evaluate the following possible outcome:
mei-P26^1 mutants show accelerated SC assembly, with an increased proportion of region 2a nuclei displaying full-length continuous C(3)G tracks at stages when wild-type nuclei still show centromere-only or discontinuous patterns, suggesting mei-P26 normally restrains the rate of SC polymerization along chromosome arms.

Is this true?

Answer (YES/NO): NO